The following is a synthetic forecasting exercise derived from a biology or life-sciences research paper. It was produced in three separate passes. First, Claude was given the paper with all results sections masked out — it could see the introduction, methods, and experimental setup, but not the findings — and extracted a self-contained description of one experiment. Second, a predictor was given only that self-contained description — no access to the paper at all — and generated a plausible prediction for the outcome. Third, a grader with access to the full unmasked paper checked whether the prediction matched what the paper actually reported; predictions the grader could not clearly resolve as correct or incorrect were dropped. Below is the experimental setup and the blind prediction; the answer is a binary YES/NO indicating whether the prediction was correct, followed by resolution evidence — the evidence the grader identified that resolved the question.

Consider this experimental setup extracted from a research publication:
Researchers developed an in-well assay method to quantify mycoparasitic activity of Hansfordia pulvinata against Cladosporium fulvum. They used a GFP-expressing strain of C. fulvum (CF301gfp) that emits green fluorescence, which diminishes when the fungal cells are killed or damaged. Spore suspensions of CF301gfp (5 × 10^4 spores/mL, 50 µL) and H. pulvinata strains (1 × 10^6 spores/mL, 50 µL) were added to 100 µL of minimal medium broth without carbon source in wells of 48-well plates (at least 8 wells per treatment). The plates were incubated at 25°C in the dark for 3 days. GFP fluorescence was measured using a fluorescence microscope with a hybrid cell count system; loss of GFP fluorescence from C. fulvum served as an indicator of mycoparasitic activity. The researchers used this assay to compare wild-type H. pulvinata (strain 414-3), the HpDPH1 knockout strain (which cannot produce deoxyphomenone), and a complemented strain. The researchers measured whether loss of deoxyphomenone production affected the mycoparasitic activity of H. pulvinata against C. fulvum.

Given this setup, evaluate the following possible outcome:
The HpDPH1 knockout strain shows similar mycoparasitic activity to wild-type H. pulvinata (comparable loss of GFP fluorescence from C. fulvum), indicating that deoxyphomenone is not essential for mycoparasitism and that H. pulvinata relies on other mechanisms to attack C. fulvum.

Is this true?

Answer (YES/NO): YES